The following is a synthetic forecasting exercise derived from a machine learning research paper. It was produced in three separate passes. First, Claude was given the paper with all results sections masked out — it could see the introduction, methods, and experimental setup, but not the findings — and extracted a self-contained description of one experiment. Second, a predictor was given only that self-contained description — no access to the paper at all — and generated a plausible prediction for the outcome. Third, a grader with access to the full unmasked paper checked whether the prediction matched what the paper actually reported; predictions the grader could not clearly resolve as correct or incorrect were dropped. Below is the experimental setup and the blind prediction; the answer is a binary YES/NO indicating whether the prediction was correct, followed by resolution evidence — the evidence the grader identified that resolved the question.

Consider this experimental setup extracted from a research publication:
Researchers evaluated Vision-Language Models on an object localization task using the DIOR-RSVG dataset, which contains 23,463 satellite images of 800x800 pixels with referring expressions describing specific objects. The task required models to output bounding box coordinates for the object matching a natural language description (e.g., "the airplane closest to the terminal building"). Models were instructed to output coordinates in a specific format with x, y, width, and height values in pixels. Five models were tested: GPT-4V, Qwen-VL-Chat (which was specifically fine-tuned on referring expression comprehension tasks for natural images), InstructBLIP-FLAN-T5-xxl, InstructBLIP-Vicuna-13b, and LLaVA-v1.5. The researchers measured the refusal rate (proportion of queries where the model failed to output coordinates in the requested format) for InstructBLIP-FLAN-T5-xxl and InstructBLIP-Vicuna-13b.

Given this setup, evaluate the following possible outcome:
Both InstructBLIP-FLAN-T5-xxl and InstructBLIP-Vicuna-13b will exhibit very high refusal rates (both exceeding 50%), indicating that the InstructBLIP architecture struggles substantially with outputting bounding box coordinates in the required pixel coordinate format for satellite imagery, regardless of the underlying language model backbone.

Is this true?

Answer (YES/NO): YES